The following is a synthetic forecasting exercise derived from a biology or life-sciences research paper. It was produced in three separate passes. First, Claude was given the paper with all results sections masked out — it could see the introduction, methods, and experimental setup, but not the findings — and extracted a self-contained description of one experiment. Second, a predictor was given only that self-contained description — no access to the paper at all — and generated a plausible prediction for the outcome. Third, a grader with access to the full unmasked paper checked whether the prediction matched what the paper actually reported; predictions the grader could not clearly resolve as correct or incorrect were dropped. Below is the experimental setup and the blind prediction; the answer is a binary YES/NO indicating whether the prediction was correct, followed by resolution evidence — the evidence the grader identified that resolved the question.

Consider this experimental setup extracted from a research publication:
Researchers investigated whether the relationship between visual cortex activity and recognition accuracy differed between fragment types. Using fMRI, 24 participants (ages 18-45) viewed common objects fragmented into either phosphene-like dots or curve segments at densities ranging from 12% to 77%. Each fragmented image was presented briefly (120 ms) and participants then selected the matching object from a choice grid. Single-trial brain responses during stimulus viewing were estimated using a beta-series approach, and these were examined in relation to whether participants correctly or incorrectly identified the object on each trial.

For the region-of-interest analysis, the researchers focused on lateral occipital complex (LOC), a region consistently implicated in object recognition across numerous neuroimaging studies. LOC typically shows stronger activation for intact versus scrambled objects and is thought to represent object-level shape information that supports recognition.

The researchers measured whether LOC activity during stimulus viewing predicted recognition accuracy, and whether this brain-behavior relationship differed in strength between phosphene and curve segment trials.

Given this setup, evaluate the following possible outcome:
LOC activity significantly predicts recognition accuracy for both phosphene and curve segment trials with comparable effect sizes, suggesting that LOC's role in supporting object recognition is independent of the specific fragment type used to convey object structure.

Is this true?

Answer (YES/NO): NO